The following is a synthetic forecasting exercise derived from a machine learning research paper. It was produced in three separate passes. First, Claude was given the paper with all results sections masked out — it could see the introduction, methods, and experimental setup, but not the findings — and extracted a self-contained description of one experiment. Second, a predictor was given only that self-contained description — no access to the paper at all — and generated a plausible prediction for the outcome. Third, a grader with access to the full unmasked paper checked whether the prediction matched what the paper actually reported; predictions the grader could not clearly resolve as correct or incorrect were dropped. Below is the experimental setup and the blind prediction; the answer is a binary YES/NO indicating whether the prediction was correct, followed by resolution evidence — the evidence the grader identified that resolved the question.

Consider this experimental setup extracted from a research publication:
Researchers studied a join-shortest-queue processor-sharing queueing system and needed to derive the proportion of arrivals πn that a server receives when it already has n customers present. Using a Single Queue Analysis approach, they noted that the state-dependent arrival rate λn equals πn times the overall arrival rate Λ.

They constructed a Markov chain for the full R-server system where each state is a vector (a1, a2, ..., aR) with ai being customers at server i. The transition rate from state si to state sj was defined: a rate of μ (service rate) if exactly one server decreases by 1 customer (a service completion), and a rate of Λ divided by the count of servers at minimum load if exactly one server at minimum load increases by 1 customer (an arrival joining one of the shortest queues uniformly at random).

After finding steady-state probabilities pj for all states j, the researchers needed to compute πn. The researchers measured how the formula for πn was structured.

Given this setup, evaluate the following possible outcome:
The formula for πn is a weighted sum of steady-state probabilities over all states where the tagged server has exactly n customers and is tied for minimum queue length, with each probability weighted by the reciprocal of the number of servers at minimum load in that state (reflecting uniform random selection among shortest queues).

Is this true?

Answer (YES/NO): NO